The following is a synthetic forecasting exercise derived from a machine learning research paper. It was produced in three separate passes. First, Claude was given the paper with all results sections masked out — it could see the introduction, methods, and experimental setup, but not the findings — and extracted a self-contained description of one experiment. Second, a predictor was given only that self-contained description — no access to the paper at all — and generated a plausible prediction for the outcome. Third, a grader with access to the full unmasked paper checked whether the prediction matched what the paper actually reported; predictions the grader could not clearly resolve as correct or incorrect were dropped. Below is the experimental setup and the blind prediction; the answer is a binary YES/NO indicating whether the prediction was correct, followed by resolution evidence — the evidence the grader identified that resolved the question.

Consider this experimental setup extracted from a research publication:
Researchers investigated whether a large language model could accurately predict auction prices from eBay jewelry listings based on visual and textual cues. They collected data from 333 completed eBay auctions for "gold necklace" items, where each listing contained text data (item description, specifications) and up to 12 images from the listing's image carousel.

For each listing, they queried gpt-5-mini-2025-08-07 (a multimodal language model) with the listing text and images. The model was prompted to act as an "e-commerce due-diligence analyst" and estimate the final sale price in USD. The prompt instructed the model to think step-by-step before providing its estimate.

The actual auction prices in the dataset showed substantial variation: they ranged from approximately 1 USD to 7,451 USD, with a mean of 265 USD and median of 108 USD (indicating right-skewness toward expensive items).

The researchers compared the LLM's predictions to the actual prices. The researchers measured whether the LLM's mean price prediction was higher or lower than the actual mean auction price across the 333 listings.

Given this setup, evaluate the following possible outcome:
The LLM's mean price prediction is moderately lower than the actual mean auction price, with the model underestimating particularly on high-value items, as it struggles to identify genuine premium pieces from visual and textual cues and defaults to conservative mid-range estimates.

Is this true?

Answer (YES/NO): NO